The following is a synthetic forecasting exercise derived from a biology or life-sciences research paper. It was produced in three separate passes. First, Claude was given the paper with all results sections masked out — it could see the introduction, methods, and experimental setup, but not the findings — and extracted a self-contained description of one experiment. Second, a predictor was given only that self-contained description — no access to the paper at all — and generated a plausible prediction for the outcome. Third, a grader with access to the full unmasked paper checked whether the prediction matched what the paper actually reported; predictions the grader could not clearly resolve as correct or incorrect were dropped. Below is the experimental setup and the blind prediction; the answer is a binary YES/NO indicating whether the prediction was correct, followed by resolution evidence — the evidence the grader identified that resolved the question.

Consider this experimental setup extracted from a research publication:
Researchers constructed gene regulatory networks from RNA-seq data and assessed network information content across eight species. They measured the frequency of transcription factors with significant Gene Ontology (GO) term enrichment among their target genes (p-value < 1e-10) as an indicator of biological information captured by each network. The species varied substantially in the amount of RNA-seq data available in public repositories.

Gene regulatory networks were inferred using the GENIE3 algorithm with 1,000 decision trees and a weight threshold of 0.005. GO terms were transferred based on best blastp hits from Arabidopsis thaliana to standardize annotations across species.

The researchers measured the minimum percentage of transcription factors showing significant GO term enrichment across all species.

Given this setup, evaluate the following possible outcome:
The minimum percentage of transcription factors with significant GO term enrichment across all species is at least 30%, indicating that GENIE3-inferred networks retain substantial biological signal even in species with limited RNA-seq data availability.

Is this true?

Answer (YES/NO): YES